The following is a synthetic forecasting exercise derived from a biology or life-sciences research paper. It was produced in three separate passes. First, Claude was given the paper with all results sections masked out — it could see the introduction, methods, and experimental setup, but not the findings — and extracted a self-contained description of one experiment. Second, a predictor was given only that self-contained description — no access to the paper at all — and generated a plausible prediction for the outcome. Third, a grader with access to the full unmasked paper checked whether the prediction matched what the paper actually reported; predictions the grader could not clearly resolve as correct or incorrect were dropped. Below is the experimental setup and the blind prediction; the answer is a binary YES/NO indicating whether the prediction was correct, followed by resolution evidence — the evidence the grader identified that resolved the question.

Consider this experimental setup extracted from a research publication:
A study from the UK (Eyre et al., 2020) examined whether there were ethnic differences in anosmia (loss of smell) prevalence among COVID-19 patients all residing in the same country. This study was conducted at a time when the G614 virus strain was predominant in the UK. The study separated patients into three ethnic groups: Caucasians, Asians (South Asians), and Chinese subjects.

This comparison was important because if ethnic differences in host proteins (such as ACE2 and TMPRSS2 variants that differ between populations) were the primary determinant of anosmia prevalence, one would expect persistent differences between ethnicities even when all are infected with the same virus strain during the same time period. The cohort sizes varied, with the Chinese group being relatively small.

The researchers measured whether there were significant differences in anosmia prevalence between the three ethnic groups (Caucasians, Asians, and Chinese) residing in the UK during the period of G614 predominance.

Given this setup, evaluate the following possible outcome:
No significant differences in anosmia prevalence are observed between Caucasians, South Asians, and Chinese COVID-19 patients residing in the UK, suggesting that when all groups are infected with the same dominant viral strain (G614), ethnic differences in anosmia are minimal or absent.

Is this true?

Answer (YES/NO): YES